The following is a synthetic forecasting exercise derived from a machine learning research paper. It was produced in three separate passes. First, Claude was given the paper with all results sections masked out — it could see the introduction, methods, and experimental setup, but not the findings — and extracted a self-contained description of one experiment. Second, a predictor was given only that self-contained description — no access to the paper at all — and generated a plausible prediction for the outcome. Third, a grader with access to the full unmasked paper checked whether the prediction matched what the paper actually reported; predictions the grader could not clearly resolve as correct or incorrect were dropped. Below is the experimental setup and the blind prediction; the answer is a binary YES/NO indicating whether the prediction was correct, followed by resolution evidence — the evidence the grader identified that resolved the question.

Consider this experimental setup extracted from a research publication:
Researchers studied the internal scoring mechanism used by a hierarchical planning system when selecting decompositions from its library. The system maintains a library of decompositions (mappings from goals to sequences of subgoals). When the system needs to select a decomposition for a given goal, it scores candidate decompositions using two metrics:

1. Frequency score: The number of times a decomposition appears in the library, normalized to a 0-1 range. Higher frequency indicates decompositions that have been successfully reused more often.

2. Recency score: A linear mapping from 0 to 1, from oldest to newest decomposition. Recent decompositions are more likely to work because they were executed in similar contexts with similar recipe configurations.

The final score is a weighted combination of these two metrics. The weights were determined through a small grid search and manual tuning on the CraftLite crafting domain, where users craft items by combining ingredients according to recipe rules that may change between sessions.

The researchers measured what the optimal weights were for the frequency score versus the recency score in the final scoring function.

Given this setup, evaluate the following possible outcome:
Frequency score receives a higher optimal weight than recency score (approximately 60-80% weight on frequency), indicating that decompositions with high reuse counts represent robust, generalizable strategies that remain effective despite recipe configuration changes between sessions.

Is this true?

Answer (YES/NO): NO